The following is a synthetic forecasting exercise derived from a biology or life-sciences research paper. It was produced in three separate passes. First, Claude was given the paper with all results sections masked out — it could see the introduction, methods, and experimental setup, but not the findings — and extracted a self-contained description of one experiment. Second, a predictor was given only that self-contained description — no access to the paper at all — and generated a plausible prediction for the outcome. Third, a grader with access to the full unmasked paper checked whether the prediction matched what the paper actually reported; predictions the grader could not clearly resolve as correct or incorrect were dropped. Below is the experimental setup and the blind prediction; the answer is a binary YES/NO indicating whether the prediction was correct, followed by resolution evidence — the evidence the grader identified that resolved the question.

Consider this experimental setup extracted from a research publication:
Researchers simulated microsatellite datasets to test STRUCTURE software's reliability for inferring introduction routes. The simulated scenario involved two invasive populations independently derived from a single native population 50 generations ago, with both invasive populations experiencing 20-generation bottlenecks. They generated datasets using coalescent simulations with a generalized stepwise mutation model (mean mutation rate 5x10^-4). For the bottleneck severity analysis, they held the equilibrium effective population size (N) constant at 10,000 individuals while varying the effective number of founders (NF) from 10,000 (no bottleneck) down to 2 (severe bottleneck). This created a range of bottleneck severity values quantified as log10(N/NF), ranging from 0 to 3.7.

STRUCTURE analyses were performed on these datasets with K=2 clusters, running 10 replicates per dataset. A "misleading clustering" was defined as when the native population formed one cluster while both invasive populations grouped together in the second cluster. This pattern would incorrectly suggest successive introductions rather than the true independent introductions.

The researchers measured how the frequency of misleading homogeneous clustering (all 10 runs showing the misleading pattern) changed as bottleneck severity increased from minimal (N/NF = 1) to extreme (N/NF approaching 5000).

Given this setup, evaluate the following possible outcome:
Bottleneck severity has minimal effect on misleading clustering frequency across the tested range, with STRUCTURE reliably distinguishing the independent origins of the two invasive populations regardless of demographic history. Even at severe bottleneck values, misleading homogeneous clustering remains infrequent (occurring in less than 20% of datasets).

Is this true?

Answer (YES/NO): NO